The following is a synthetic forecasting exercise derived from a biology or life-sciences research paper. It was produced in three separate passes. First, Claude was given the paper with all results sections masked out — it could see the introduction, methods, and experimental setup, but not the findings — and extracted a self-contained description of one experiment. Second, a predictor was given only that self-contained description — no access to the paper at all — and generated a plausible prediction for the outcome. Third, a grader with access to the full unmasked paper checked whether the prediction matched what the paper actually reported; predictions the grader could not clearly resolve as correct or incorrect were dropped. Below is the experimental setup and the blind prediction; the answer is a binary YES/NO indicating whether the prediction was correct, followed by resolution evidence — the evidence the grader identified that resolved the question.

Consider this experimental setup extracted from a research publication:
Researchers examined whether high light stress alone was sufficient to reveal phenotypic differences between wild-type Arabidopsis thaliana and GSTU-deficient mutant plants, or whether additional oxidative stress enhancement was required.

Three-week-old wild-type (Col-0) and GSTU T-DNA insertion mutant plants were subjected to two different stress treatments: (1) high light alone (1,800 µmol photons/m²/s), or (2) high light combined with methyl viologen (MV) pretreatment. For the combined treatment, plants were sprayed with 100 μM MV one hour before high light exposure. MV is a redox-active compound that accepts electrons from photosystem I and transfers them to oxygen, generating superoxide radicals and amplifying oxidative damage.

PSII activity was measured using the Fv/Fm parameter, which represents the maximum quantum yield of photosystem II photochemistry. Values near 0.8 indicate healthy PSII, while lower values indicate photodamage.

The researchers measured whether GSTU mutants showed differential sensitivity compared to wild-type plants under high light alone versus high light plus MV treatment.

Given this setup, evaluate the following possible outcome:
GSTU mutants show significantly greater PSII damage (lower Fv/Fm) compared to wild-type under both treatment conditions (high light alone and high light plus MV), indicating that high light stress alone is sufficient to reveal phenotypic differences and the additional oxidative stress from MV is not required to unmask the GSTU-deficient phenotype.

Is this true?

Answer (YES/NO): NO